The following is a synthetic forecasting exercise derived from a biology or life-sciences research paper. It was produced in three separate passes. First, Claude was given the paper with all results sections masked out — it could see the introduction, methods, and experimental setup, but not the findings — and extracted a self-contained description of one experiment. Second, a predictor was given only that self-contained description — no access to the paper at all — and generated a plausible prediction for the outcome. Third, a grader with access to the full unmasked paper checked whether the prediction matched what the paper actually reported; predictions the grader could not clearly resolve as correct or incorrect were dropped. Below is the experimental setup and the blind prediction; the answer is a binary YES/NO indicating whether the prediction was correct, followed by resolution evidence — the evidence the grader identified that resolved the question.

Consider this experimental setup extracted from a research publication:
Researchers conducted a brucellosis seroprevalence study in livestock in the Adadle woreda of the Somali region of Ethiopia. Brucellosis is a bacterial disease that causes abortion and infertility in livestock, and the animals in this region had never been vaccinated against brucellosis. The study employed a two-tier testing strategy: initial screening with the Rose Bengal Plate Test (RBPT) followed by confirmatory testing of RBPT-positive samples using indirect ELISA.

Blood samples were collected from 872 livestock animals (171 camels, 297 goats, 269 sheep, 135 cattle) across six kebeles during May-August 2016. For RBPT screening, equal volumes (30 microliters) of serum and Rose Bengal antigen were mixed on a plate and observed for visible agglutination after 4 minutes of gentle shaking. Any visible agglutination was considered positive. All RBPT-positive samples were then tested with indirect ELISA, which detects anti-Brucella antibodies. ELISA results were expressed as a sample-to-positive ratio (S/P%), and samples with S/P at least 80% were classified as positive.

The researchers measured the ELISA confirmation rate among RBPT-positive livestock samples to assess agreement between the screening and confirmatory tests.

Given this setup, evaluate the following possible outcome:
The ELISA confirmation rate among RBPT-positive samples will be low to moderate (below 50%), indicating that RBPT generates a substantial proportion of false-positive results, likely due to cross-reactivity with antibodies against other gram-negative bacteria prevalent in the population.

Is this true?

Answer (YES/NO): YES